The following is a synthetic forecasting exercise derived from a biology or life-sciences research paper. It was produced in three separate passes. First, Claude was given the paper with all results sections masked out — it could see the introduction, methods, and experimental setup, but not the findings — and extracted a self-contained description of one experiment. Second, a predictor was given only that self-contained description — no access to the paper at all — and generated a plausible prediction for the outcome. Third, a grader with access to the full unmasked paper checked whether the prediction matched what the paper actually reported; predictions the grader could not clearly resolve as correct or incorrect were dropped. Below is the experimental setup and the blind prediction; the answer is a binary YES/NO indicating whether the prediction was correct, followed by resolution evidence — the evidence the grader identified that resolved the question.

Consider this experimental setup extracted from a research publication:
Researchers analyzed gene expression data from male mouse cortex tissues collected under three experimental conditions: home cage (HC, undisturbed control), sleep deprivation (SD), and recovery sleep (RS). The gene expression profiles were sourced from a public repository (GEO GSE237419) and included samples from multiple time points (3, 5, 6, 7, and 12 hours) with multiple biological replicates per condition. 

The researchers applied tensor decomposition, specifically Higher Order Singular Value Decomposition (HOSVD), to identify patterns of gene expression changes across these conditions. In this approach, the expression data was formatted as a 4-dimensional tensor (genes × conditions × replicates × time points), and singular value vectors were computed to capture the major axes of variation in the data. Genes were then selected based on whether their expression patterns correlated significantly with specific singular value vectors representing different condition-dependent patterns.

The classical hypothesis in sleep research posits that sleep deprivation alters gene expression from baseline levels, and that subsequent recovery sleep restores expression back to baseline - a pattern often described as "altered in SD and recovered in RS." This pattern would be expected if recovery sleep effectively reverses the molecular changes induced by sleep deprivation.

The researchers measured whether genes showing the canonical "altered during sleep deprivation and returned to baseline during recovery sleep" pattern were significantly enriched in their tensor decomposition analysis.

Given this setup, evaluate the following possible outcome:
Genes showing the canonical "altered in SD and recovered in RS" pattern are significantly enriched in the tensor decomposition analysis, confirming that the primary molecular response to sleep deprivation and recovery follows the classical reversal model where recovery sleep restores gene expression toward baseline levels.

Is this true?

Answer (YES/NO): NO